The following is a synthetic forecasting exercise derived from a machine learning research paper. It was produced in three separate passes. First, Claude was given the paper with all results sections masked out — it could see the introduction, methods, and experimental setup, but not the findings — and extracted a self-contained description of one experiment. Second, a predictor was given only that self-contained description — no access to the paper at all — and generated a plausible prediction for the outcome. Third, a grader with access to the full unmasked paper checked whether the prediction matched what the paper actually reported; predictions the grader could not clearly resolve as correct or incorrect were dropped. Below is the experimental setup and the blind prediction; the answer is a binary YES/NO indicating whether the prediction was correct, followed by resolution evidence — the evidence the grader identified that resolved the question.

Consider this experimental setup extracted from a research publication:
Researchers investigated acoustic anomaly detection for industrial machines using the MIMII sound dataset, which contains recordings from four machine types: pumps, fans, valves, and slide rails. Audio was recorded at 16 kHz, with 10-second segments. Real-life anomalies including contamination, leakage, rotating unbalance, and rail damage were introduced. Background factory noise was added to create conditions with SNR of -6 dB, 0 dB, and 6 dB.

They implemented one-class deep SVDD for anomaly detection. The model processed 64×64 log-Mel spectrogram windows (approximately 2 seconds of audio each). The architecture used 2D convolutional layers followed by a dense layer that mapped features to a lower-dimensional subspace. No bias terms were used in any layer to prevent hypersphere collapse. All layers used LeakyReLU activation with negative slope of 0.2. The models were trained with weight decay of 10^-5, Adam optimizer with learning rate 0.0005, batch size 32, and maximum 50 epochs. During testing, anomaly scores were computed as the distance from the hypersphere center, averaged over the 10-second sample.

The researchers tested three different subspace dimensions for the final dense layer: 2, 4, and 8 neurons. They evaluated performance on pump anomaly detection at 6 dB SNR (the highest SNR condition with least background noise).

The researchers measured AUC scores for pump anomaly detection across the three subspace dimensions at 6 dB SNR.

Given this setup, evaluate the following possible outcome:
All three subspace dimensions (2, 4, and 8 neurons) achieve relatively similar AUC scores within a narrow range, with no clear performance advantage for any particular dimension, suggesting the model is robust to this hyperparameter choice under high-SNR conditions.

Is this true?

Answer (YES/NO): NO